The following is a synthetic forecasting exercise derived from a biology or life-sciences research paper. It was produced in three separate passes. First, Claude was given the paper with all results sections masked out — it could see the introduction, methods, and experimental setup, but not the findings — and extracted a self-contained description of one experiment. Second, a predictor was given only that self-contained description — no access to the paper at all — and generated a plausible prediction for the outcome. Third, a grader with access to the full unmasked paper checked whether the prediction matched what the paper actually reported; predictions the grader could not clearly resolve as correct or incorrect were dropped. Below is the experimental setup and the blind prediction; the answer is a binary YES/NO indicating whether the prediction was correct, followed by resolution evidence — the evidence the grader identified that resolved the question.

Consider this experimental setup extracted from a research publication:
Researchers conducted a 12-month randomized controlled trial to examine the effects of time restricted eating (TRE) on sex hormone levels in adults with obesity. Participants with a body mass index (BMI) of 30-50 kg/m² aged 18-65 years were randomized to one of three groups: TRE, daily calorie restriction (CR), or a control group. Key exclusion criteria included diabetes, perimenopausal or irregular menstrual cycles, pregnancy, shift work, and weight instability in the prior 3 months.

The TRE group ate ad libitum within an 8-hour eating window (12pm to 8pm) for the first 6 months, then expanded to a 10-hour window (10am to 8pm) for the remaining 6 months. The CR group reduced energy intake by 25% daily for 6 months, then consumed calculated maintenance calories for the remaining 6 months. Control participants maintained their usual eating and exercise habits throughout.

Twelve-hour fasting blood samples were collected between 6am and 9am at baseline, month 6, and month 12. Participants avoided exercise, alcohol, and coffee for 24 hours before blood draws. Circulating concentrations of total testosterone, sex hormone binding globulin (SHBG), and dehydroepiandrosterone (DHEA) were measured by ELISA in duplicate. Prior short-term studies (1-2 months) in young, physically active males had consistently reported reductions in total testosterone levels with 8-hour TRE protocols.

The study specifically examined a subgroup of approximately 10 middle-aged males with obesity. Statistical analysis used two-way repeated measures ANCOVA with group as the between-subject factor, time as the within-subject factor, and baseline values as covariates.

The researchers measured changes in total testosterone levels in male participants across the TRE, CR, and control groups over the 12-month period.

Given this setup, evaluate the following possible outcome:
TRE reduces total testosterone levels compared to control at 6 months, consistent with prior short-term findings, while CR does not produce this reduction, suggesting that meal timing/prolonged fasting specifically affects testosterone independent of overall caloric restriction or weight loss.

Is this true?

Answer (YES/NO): NO